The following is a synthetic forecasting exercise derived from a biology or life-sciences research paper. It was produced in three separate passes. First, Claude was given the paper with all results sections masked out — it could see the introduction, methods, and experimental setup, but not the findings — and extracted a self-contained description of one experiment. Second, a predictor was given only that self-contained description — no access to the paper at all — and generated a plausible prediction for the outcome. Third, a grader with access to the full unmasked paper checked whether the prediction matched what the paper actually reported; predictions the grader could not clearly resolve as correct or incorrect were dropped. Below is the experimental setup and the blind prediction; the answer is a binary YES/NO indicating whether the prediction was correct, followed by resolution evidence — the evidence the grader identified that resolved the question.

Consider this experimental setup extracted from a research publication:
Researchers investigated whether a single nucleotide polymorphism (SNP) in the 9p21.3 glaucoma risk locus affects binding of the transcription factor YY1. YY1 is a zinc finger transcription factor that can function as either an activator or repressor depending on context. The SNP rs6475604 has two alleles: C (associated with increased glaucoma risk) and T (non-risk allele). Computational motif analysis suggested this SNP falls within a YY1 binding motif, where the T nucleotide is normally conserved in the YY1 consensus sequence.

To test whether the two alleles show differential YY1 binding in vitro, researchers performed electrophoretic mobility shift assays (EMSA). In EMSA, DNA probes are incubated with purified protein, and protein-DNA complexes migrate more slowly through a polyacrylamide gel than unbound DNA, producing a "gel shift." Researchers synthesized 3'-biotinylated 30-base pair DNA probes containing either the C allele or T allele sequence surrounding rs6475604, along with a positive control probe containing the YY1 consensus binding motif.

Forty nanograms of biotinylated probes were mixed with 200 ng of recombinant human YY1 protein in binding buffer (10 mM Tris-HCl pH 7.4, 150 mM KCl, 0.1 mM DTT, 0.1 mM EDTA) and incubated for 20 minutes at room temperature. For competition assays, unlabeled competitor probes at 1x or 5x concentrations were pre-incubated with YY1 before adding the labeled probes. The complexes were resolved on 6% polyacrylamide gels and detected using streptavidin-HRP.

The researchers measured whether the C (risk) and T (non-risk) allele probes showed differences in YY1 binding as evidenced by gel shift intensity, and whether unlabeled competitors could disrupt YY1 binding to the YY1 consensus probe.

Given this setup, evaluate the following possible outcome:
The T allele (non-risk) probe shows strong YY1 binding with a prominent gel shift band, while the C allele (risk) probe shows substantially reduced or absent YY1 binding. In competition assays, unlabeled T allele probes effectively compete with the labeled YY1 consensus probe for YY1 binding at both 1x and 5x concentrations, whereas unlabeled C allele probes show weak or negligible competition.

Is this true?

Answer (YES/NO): YES